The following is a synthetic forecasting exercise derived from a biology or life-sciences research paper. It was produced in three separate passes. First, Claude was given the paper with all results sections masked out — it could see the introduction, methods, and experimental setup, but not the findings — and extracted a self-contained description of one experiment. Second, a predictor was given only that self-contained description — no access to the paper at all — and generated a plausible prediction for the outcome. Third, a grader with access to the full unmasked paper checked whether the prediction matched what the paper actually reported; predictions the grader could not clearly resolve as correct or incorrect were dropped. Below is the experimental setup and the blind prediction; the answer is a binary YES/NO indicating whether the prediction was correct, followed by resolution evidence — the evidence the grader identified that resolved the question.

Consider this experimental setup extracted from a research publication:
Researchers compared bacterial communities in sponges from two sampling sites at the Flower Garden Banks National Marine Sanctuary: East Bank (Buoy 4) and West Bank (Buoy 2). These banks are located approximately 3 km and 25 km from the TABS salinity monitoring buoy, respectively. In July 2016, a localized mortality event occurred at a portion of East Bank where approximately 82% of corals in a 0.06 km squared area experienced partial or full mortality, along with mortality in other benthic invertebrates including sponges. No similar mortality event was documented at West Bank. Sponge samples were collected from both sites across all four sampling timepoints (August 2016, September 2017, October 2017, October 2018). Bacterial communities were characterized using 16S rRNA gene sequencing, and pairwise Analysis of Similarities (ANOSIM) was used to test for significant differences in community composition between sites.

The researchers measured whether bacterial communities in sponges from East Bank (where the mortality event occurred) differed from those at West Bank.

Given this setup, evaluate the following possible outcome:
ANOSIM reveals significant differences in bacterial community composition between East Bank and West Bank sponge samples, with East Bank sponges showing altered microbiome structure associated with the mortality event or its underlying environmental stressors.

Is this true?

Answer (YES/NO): NO